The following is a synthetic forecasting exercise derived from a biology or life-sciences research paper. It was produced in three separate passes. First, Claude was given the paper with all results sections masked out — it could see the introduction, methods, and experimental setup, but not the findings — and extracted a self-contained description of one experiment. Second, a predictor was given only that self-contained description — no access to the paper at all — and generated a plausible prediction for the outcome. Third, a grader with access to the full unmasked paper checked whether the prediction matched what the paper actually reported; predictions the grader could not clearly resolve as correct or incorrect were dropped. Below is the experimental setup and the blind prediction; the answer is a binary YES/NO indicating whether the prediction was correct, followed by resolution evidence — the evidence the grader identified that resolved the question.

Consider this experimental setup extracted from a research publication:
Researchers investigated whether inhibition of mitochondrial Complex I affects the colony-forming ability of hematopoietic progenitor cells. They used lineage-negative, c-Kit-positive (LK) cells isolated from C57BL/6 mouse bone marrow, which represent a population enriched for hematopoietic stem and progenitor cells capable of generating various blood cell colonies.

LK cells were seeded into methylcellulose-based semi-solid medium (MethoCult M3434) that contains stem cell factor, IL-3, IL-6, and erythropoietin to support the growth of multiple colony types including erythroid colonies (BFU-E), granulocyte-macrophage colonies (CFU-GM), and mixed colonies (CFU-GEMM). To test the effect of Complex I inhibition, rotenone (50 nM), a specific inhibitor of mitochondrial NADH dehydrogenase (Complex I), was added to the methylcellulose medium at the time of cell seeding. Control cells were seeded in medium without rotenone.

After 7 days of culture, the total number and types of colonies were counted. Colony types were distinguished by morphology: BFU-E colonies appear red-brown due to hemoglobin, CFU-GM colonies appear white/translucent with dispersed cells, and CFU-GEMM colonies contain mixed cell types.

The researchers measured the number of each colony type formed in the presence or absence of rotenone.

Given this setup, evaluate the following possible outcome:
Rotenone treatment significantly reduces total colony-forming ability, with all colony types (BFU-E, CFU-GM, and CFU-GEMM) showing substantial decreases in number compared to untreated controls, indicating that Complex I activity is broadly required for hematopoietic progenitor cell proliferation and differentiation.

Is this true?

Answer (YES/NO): NO